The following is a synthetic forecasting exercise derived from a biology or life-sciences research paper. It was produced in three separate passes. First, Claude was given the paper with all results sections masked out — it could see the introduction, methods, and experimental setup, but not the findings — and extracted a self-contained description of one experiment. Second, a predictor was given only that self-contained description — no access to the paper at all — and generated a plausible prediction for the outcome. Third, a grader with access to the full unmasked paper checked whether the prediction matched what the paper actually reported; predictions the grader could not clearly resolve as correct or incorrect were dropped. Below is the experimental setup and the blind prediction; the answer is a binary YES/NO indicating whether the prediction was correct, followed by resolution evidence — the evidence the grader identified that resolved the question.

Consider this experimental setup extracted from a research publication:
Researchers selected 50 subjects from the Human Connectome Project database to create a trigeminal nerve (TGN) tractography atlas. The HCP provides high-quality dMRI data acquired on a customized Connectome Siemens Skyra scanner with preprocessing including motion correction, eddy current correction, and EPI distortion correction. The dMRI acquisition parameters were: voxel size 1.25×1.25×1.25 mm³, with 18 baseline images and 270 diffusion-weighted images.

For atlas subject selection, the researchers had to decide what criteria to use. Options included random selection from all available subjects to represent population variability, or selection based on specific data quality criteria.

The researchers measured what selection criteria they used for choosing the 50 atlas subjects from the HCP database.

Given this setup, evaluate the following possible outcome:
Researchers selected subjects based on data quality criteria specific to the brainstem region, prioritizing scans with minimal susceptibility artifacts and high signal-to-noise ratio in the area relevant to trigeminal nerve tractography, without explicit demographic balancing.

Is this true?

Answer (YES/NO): NO